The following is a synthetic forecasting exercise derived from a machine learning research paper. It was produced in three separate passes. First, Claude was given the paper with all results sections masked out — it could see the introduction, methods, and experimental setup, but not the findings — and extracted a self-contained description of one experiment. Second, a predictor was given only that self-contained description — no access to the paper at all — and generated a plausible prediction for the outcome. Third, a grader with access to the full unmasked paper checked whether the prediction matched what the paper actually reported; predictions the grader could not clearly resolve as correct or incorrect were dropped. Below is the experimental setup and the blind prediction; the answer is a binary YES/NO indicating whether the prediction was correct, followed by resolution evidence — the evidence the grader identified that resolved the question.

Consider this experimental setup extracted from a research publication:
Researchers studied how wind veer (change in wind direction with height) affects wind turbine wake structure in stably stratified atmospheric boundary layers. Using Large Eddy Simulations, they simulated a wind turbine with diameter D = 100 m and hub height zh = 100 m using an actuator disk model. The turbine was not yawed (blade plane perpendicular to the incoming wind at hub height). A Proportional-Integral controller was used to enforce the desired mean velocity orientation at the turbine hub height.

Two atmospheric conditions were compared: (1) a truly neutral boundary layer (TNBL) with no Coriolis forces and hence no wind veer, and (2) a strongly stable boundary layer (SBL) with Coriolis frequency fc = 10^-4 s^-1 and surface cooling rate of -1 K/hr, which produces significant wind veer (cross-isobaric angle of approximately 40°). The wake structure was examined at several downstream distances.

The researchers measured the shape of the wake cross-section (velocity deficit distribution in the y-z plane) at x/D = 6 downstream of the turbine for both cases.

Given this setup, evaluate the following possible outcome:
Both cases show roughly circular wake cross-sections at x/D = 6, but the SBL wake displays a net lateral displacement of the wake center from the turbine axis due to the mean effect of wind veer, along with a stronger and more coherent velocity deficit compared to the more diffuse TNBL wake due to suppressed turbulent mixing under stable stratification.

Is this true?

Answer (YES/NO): NO